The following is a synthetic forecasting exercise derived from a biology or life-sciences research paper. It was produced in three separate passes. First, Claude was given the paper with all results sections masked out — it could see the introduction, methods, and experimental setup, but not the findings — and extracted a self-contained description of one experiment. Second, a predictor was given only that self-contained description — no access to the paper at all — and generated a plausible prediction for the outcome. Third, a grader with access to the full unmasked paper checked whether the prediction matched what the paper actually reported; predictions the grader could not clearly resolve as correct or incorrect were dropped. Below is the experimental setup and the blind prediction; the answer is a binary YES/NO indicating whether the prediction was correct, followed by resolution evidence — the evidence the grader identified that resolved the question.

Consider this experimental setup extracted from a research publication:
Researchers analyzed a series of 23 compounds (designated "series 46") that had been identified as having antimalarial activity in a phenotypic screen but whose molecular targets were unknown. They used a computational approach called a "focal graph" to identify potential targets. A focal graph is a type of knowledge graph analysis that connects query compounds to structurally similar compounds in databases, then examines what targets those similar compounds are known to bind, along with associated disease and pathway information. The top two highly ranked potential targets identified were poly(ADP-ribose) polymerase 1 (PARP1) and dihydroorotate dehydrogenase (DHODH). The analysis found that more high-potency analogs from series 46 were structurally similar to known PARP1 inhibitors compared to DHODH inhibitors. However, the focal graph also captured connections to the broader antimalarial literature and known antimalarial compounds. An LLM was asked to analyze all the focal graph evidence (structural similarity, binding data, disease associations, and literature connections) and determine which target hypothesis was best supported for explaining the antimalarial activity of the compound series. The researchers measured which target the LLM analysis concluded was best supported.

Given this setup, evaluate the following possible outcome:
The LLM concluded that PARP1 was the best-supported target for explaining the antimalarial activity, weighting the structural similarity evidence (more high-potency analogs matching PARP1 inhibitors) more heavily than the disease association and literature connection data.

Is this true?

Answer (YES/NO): NO